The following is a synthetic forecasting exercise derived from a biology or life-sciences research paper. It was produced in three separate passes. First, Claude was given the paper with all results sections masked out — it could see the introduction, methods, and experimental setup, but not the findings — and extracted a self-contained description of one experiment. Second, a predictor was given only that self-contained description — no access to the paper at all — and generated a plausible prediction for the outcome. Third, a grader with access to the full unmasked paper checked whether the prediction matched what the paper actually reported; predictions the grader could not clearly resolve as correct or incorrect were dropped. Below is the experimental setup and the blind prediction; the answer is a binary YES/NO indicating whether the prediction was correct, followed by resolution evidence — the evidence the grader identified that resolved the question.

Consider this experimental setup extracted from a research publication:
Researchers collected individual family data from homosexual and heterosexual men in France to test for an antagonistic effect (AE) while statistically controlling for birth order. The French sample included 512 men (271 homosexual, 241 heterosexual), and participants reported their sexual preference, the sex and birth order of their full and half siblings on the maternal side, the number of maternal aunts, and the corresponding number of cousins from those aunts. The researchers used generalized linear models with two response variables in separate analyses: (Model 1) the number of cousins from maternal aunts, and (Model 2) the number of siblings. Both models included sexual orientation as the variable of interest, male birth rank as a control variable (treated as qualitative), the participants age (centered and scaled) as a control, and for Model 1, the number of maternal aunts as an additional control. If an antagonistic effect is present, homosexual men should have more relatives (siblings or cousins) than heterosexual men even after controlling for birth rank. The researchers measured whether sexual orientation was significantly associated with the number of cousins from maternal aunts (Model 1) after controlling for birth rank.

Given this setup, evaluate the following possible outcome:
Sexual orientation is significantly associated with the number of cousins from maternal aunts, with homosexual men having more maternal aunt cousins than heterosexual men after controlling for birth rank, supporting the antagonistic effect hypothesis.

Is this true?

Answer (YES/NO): NO